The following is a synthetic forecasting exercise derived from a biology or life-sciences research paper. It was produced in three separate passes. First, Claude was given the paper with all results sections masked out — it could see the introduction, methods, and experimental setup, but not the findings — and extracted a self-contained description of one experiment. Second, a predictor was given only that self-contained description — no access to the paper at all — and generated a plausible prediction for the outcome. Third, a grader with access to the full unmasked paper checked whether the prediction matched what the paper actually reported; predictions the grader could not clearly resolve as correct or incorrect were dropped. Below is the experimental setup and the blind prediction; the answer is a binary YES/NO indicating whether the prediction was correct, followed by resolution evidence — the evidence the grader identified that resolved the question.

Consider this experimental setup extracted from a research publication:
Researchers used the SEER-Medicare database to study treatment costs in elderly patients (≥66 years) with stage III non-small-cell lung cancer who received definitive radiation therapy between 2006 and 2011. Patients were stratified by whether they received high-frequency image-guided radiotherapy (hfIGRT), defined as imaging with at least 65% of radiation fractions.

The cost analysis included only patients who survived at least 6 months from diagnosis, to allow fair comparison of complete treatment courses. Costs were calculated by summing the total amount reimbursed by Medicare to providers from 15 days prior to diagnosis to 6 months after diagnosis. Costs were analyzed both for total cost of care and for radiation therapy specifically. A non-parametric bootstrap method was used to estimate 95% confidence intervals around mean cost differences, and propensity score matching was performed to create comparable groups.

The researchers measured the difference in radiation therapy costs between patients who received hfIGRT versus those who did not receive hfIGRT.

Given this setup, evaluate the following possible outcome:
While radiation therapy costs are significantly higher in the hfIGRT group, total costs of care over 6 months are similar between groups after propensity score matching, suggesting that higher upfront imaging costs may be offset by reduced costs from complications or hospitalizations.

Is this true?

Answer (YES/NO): NO